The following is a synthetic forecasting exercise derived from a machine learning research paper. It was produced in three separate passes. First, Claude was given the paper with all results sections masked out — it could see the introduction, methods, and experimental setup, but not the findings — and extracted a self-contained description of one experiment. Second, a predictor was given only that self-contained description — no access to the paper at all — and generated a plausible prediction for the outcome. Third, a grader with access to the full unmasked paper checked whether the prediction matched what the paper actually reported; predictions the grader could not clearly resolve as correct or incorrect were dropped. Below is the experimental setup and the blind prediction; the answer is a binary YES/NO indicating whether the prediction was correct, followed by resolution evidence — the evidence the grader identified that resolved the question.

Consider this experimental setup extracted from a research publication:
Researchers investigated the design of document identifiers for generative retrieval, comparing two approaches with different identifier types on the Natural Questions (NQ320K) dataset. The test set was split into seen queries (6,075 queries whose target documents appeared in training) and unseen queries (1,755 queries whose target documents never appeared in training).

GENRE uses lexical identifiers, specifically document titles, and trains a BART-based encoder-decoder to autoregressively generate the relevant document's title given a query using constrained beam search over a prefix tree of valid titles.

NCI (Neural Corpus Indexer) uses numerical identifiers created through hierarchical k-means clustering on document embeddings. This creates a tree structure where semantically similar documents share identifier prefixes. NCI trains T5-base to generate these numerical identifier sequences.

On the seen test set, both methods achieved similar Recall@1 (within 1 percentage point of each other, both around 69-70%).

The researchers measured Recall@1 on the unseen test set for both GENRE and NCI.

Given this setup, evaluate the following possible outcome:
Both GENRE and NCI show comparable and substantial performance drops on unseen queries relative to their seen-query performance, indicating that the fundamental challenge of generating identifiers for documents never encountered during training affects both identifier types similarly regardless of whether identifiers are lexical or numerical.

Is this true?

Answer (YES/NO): NO